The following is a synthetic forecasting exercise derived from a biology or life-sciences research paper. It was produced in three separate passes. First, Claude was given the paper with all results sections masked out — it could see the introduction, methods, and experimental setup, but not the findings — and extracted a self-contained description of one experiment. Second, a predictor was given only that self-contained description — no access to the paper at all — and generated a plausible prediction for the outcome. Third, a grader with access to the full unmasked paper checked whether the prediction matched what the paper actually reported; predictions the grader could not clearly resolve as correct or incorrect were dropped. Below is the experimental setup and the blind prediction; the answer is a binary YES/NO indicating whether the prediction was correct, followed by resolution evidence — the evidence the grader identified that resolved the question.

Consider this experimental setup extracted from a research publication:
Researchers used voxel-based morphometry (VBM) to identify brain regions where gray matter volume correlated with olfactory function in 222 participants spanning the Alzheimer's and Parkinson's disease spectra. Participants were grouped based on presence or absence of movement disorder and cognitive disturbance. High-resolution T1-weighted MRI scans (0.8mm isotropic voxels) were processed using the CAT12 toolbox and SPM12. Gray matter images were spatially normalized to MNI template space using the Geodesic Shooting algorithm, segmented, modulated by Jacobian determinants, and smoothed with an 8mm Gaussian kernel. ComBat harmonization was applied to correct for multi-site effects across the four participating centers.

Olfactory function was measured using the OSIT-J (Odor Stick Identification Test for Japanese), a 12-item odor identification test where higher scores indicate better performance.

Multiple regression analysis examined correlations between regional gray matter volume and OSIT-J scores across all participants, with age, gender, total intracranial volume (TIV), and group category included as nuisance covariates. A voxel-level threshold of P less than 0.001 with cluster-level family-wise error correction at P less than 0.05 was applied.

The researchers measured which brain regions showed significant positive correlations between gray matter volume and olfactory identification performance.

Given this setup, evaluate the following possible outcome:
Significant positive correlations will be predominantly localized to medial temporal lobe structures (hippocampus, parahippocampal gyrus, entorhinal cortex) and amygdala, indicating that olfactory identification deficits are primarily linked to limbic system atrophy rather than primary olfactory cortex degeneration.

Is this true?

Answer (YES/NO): NO